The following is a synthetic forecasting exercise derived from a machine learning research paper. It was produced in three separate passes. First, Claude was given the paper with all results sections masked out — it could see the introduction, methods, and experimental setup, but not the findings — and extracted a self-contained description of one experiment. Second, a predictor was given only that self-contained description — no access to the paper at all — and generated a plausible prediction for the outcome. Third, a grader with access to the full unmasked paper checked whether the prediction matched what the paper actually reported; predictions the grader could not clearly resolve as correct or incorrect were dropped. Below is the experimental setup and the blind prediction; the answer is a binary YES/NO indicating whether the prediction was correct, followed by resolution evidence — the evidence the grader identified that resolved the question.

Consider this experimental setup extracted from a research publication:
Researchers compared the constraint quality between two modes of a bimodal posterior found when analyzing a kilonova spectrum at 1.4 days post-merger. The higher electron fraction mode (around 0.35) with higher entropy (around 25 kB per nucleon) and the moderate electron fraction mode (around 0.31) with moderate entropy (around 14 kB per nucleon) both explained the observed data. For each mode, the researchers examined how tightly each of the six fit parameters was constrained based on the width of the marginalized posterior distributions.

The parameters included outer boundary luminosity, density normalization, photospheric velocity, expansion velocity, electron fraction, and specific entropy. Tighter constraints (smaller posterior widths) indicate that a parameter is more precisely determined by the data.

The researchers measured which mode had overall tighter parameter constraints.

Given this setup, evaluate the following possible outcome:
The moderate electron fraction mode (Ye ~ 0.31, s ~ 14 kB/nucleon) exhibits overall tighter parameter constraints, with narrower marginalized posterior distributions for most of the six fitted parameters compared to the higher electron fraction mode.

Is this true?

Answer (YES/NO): YES